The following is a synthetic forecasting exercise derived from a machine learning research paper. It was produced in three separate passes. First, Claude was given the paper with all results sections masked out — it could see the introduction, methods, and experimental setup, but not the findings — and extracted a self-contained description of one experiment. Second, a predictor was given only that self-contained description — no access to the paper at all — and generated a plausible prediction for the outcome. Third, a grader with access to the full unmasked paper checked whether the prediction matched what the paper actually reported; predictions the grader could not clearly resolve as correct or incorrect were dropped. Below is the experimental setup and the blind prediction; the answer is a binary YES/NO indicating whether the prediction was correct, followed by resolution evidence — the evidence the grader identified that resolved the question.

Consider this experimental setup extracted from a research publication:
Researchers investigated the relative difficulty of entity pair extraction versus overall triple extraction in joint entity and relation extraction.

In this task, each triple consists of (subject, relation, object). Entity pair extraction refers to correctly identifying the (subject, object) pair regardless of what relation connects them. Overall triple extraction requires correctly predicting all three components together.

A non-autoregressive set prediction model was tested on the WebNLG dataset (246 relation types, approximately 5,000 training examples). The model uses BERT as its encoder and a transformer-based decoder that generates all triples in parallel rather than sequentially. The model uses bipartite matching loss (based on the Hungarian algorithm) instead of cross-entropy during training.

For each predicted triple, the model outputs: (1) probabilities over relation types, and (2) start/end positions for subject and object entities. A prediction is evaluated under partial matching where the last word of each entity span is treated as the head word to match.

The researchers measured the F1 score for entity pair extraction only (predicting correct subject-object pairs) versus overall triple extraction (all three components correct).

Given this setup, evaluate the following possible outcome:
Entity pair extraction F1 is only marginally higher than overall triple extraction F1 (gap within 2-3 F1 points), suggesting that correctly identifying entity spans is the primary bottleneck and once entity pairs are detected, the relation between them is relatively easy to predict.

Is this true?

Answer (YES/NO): NO